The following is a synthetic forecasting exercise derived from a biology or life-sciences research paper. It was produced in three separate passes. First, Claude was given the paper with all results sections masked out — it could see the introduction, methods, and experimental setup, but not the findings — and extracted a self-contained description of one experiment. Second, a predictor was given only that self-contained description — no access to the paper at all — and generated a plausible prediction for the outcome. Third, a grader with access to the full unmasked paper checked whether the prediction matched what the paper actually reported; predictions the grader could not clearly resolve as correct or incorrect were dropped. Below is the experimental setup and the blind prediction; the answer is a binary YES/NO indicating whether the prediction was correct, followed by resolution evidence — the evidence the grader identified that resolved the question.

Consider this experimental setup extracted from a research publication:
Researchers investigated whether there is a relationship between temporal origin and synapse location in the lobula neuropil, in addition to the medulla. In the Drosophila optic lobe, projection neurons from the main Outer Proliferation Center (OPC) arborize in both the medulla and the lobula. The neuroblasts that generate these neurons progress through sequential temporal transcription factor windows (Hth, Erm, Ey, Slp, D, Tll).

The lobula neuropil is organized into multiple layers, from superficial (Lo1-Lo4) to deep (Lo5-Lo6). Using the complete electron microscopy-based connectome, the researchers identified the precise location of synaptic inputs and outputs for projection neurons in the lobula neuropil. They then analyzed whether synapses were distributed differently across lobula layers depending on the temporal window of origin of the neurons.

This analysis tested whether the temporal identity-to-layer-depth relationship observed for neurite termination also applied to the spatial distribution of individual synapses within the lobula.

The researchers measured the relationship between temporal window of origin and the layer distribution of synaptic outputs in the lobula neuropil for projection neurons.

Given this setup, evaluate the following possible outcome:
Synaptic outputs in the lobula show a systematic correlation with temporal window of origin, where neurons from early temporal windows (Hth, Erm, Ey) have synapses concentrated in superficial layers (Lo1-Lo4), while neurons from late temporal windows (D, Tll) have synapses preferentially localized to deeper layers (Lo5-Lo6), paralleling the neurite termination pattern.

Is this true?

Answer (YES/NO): YES